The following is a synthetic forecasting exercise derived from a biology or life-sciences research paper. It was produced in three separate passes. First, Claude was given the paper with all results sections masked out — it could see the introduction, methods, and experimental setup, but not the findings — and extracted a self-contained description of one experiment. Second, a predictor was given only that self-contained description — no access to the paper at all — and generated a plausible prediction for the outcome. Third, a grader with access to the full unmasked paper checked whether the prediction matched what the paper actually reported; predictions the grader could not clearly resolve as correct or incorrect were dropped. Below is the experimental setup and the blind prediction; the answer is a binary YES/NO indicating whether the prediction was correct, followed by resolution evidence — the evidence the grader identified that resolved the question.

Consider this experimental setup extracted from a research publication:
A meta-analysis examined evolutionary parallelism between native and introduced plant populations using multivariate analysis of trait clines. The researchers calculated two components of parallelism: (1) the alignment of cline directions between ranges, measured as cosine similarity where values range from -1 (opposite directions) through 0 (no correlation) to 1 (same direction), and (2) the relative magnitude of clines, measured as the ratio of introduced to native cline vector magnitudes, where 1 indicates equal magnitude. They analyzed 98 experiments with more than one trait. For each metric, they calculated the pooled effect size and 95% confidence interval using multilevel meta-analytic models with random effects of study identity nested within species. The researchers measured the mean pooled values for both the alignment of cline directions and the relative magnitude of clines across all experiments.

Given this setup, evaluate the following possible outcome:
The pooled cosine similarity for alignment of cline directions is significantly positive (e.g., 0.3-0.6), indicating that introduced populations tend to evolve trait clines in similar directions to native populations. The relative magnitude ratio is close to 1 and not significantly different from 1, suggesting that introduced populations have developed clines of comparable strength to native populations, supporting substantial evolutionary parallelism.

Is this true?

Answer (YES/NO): NO